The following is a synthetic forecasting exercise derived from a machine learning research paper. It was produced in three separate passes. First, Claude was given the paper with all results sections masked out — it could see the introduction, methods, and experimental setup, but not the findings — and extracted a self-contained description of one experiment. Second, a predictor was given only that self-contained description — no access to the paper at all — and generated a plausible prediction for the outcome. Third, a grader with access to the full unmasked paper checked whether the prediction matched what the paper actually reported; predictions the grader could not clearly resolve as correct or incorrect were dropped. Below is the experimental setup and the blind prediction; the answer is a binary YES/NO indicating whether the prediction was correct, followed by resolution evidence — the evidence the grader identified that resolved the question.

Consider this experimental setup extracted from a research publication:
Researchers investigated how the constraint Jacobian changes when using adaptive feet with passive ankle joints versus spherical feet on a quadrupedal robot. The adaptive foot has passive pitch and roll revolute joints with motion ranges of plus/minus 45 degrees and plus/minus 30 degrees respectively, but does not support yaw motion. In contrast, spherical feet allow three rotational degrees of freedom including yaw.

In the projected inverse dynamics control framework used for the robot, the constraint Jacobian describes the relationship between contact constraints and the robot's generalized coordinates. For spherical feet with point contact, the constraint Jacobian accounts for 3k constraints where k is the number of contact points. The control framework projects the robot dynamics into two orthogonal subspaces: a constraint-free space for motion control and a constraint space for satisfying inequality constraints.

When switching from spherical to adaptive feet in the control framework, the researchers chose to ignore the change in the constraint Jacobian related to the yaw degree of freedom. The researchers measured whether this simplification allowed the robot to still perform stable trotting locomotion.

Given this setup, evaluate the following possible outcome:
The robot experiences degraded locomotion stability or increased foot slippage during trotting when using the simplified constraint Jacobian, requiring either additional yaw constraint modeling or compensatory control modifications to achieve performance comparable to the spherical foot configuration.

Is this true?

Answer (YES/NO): NO